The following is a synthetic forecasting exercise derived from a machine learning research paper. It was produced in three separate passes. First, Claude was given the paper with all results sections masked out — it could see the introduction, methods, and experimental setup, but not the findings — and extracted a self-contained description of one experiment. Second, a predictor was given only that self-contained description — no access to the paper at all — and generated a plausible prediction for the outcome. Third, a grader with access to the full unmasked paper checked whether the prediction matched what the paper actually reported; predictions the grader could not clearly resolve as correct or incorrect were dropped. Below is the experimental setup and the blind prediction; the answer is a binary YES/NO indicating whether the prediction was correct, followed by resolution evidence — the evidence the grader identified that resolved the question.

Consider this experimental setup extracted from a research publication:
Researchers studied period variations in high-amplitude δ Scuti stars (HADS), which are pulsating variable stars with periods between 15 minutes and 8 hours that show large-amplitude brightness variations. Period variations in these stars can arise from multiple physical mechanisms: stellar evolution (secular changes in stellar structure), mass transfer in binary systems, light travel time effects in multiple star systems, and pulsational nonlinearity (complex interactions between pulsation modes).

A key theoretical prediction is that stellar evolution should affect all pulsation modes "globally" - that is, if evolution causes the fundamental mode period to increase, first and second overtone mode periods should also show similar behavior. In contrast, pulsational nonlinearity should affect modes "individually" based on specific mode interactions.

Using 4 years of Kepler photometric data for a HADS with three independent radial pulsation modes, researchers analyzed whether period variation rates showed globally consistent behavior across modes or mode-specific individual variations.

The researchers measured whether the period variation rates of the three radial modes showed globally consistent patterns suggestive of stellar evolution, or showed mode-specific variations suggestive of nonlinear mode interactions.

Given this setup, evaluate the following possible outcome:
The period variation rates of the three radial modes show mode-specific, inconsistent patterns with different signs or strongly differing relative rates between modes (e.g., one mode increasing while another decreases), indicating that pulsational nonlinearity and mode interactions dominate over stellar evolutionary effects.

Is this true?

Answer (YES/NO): NO